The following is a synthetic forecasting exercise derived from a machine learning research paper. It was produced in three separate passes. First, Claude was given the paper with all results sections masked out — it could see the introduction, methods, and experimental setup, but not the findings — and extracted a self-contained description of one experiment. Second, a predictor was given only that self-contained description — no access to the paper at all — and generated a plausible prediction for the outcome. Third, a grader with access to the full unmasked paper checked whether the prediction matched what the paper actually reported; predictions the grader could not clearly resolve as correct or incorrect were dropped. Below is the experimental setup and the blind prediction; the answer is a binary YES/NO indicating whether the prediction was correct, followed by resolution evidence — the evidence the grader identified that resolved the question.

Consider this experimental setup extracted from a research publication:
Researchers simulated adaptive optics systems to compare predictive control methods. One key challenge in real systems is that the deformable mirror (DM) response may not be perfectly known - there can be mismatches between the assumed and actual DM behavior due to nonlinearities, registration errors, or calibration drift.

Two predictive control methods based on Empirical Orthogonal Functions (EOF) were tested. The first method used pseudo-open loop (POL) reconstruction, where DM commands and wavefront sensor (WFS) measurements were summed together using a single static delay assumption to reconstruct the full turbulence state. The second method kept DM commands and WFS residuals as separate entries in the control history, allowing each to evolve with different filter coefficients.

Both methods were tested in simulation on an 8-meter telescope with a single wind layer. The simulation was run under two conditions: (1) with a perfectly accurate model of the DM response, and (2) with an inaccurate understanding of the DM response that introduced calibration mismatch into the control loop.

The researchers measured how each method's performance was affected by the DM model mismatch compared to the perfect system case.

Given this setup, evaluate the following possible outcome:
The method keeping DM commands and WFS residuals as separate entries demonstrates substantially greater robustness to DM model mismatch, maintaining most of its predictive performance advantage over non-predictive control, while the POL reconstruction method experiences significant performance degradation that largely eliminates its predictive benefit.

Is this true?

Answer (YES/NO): NO